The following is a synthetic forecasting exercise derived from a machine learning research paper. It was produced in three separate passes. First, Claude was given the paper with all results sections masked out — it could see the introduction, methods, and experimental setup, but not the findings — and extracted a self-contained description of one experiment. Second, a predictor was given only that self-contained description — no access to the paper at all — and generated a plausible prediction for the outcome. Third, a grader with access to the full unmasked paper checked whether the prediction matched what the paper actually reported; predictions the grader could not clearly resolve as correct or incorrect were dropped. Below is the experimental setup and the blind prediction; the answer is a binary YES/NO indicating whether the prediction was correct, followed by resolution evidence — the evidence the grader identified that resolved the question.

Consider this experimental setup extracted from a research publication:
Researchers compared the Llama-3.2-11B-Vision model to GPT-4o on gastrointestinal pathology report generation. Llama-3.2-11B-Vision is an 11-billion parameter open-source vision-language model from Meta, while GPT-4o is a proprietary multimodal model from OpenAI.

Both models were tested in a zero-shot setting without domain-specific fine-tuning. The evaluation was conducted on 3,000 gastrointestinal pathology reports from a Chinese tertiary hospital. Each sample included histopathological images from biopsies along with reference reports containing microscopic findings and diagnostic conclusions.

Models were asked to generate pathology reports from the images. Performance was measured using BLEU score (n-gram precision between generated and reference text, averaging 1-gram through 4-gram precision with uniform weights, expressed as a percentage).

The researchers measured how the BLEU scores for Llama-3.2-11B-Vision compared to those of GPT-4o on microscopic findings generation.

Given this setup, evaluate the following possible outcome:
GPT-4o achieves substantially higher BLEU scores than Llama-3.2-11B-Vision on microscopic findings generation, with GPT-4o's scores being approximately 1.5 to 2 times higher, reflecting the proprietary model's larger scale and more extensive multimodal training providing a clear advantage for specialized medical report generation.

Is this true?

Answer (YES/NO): NO